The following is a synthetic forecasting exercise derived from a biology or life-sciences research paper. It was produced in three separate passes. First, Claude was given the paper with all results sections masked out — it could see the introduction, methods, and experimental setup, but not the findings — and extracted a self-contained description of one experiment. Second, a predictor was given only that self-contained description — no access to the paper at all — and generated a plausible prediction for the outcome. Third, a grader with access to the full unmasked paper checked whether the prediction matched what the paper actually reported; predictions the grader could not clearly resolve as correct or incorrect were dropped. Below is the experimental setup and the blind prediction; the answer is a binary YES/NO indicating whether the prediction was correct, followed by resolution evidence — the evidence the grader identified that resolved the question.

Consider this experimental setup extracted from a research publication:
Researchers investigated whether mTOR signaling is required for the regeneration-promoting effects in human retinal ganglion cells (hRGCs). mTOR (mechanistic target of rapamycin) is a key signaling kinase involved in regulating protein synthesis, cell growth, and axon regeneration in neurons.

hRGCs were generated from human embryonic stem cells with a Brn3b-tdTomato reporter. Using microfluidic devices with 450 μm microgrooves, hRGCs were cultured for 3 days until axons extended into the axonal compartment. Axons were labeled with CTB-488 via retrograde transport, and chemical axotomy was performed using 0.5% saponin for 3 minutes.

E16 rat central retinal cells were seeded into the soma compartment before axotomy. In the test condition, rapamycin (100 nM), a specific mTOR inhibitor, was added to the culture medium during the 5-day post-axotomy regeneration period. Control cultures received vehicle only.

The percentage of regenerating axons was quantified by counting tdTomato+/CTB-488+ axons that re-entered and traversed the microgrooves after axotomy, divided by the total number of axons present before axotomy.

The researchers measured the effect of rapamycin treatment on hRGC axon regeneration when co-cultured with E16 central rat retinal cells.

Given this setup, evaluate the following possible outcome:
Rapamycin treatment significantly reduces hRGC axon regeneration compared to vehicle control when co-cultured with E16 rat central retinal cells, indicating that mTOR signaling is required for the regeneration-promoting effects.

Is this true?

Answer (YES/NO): YES